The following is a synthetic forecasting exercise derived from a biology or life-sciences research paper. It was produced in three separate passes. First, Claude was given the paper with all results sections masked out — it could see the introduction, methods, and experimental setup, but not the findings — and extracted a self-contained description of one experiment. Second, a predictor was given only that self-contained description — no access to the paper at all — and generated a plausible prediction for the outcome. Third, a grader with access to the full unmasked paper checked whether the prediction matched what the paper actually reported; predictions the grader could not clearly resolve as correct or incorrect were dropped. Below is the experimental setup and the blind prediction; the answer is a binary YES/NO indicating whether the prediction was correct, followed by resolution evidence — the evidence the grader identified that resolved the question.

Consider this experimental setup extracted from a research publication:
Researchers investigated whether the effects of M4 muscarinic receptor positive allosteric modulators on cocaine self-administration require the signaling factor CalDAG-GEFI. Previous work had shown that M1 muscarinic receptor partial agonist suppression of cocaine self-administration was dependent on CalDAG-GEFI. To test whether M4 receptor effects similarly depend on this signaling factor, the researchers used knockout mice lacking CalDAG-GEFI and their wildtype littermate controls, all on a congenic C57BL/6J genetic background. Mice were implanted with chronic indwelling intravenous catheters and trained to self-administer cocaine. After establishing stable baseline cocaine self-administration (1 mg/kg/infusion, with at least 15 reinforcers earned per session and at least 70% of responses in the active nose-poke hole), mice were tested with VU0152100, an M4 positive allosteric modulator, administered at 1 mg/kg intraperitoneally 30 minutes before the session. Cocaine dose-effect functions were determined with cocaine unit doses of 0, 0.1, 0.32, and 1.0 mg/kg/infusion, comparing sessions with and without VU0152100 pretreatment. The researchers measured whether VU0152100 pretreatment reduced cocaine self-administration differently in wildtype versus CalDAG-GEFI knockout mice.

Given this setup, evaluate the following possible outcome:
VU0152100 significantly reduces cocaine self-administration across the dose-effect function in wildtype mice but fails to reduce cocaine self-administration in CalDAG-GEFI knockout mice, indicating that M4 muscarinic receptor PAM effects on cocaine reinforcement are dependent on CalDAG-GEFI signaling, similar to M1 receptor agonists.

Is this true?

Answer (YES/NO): NO